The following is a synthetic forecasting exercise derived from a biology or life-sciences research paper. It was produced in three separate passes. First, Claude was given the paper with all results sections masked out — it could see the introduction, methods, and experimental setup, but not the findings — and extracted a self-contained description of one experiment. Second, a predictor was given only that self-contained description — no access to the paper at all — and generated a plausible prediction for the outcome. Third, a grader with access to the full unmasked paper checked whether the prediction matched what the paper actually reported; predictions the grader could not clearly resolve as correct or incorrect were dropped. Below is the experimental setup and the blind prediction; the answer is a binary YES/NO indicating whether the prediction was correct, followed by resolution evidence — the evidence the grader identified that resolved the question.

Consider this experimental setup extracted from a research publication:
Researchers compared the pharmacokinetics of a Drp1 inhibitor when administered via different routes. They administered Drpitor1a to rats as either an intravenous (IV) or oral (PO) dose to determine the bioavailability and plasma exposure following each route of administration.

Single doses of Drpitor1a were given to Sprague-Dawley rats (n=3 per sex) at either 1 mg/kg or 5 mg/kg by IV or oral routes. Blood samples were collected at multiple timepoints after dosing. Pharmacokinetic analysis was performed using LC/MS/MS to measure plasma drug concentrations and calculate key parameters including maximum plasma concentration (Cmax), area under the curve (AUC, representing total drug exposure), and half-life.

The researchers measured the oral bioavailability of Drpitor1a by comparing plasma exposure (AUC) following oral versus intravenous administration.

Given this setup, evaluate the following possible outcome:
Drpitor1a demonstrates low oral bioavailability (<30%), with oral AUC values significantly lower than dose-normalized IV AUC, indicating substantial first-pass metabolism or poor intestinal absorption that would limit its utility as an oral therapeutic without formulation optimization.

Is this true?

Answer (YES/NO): YES